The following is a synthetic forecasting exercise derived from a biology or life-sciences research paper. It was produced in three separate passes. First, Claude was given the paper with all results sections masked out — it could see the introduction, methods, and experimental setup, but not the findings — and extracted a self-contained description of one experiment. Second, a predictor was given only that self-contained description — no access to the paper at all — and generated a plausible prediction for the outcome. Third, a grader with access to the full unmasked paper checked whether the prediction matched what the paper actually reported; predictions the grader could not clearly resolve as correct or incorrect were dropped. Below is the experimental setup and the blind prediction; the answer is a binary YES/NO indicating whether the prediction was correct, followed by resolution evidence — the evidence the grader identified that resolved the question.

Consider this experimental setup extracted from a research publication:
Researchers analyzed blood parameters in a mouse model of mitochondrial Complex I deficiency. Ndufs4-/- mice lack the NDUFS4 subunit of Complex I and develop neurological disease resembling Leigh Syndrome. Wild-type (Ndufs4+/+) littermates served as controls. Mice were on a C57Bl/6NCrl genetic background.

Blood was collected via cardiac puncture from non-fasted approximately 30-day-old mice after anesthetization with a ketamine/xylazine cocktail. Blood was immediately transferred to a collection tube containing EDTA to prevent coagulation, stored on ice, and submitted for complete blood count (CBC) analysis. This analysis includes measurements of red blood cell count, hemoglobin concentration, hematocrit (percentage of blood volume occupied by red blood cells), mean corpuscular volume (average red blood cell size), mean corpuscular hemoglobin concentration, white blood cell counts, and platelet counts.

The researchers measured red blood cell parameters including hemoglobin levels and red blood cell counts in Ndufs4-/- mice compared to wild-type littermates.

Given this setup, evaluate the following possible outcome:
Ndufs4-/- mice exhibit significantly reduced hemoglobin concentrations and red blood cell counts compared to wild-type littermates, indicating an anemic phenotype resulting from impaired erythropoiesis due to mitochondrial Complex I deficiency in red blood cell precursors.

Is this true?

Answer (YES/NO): NO